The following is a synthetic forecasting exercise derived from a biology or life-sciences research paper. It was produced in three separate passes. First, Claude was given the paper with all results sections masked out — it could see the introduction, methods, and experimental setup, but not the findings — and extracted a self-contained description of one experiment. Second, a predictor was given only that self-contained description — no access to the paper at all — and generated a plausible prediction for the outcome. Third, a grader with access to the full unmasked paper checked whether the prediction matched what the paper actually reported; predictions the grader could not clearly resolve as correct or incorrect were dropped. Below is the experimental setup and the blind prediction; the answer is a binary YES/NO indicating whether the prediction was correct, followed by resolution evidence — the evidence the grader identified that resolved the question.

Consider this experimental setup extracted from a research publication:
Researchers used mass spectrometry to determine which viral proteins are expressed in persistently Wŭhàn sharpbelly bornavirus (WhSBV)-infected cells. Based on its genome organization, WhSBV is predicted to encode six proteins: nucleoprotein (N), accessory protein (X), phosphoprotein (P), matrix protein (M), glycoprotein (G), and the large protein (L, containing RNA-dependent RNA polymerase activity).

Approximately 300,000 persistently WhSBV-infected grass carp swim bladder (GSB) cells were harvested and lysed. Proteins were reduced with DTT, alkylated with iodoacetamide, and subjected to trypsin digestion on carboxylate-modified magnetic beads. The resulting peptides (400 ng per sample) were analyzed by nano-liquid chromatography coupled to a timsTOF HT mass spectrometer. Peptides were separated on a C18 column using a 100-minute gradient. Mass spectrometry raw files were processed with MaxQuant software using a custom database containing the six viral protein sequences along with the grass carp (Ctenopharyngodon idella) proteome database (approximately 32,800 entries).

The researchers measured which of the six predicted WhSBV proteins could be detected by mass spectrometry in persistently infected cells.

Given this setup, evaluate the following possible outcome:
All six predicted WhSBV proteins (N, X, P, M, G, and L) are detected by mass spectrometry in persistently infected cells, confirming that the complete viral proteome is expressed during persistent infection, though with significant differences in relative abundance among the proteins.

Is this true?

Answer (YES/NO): NO